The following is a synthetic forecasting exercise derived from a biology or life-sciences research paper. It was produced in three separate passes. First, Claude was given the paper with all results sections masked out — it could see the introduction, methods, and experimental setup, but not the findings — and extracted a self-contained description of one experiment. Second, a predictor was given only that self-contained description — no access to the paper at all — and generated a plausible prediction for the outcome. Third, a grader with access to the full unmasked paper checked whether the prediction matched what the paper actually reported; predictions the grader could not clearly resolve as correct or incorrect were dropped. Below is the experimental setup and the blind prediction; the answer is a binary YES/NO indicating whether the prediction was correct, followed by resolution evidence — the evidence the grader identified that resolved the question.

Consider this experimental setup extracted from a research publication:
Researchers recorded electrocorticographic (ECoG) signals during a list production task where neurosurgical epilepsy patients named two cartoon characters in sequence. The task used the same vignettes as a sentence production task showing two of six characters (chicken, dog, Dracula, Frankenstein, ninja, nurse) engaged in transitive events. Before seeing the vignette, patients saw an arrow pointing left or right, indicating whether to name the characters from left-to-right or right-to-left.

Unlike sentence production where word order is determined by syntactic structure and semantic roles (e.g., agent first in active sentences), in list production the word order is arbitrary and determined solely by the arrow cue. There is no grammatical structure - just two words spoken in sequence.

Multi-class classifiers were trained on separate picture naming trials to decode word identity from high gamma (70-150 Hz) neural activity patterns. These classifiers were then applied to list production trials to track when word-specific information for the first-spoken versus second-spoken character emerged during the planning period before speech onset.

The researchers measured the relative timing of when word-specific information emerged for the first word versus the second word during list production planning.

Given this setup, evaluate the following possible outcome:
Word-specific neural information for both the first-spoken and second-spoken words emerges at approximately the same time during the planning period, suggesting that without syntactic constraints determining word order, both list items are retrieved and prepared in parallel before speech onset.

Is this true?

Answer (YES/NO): NO